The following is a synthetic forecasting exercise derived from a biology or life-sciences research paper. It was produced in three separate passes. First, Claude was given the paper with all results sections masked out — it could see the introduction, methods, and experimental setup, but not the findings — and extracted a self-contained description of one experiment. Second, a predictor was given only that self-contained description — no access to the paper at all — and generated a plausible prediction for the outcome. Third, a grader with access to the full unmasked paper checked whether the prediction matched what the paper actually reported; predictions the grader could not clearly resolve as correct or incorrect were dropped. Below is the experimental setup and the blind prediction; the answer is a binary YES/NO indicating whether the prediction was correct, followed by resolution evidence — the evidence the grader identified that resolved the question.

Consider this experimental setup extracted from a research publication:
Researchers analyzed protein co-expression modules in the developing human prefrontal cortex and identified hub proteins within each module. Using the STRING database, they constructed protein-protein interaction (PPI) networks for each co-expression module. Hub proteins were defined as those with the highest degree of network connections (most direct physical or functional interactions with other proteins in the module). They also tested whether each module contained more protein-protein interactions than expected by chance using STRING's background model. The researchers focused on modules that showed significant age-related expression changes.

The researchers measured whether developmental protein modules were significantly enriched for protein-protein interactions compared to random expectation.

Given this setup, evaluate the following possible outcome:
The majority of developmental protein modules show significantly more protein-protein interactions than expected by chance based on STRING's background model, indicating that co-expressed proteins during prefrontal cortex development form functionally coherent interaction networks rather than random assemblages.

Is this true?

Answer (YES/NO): YES